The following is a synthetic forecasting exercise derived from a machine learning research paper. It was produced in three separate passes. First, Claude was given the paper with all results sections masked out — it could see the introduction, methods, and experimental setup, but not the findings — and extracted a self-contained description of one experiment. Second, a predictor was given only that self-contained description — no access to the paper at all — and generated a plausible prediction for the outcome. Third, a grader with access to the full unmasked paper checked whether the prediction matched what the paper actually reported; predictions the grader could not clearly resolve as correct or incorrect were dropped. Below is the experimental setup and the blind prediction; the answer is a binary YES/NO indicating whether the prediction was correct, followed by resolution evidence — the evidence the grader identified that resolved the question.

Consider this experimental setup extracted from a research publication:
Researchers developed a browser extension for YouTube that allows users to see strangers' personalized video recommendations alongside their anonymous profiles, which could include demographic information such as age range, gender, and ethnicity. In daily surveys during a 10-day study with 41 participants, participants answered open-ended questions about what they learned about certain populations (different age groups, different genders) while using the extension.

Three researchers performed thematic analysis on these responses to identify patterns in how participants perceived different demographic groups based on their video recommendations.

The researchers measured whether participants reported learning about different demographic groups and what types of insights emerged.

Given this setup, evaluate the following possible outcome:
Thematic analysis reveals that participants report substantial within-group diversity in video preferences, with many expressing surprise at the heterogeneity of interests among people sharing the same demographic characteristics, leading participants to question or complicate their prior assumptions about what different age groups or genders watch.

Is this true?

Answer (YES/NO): NO